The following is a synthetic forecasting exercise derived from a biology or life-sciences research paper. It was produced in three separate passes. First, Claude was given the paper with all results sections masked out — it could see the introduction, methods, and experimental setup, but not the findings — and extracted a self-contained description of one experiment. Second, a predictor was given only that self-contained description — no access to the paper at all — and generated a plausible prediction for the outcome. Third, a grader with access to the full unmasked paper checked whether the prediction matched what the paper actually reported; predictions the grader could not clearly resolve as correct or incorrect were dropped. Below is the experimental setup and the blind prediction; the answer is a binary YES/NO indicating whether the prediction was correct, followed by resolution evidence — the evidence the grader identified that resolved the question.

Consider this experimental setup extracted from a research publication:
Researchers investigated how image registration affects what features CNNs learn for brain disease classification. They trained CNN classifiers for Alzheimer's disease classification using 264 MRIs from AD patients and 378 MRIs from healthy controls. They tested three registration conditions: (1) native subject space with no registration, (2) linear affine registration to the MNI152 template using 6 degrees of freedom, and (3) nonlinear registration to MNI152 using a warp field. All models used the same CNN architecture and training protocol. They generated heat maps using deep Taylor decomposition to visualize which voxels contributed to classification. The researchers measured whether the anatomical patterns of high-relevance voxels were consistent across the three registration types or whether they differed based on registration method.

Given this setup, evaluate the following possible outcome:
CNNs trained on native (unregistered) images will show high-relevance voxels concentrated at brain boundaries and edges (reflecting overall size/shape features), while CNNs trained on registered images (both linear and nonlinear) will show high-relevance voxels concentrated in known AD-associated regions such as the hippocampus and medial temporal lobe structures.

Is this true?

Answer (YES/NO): NO